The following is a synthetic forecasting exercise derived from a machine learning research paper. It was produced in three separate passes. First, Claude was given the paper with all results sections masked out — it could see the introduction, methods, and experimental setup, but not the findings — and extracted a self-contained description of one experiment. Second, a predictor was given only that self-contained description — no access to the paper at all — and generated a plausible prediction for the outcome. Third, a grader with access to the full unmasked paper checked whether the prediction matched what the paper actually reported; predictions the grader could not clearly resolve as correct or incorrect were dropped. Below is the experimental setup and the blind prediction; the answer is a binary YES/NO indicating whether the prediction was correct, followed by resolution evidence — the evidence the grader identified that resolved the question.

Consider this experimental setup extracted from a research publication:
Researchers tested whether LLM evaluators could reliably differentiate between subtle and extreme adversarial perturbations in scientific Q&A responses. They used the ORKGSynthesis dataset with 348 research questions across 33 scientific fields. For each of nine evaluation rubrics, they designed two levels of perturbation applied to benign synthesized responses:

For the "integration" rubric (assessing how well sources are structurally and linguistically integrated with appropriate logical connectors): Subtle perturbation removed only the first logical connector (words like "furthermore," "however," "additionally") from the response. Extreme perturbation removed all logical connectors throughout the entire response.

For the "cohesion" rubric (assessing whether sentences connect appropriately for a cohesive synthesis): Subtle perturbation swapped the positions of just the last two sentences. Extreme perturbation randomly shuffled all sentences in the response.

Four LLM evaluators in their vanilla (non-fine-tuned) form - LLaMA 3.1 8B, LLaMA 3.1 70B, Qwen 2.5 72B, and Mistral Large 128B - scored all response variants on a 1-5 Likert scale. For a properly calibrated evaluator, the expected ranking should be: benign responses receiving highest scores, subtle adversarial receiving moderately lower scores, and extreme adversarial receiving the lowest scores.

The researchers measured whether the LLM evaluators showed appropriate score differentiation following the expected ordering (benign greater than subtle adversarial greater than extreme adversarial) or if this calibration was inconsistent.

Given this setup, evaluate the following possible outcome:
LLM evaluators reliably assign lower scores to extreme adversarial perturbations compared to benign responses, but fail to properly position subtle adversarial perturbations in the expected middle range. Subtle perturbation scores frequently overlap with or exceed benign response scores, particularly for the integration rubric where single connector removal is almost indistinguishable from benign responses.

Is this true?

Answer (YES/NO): NO